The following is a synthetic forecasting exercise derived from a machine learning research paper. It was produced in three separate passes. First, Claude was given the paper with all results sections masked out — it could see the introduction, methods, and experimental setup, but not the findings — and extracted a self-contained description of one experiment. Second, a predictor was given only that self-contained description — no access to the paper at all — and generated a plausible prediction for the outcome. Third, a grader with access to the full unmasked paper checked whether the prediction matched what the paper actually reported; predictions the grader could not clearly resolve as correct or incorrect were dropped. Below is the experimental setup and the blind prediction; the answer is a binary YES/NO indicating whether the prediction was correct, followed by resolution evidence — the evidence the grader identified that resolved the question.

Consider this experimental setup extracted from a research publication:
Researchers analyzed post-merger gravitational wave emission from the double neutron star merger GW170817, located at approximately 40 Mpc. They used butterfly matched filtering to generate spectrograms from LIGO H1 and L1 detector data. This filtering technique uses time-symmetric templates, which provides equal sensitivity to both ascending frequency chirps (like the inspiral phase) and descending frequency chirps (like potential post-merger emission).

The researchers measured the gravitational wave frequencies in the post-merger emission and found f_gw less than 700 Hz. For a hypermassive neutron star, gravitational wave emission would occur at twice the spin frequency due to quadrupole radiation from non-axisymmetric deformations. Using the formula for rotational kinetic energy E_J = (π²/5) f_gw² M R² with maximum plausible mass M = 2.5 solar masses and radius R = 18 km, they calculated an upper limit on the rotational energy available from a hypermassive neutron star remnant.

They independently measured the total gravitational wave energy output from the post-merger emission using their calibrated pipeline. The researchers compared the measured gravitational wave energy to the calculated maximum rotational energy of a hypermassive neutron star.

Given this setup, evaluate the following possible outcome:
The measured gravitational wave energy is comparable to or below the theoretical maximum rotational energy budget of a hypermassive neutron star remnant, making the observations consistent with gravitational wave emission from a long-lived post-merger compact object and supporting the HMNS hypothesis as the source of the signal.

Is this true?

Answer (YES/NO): NO